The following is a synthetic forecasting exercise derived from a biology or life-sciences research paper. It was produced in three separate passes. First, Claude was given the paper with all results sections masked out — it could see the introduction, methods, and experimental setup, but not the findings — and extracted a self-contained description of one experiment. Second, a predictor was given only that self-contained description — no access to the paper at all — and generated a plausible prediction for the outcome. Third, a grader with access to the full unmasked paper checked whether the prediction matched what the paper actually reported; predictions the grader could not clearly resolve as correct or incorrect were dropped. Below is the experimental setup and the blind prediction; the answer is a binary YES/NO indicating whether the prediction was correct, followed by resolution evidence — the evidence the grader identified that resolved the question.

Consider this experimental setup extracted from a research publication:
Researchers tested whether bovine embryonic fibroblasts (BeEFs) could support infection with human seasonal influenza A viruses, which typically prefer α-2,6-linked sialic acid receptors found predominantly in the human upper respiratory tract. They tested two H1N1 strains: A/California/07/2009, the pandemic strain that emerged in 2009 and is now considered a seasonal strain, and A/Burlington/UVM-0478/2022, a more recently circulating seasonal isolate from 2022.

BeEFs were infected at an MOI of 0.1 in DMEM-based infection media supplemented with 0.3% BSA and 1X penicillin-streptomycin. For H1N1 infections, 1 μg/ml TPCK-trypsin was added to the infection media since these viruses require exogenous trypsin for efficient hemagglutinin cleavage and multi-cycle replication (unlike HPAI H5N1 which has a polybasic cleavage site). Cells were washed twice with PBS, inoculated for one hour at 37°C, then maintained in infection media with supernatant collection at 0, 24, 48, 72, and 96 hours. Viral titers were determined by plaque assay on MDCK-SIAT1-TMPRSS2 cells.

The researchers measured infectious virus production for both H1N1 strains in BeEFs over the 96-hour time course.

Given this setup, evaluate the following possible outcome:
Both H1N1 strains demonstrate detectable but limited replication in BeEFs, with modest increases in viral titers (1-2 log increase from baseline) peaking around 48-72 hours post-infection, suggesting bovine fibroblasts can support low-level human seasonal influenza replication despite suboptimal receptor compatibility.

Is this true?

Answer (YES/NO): NO